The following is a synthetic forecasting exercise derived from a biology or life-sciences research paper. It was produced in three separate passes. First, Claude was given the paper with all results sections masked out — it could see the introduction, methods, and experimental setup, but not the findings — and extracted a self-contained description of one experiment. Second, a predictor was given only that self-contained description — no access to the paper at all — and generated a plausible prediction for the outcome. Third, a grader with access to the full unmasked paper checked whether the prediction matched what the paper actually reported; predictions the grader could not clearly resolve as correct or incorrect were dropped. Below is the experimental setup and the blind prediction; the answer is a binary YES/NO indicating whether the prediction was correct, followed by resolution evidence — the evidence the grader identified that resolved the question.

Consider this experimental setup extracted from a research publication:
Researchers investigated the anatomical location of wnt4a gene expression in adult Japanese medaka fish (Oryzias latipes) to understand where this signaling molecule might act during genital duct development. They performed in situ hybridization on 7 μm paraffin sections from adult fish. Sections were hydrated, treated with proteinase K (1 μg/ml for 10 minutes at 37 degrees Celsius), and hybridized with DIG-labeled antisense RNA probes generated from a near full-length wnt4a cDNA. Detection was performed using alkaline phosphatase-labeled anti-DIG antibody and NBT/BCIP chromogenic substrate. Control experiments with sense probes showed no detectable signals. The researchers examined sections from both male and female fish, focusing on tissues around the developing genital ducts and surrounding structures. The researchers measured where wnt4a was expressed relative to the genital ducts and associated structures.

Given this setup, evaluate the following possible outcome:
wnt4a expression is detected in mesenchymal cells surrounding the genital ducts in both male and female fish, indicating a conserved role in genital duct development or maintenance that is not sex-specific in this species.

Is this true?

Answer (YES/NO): YES